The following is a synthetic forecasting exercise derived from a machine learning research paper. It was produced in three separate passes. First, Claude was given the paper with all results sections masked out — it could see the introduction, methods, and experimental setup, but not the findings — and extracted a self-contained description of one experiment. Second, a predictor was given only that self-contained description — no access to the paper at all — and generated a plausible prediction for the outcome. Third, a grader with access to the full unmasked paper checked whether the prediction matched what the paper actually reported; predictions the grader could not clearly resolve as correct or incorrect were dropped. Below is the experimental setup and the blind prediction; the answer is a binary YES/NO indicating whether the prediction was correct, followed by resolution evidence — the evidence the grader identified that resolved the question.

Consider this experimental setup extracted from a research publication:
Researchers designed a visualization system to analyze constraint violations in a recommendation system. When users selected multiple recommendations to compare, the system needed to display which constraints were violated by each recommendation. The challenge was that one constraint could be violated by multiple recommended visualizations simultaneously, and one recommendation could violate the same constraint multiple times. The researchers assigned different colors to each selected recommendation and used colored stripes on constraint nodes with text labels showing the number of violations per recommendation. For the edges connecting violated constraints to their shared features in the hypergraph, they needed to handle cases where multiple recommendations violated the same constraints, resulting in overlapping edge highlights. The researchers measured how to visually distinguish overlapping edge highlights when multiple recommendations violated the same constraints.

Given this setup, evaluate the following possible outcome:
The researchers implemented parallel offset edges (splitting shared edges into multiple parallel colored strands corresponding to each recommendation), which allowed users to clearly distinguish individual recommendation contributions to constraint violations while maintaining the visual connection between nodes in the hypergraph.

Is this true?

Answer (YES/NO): NO